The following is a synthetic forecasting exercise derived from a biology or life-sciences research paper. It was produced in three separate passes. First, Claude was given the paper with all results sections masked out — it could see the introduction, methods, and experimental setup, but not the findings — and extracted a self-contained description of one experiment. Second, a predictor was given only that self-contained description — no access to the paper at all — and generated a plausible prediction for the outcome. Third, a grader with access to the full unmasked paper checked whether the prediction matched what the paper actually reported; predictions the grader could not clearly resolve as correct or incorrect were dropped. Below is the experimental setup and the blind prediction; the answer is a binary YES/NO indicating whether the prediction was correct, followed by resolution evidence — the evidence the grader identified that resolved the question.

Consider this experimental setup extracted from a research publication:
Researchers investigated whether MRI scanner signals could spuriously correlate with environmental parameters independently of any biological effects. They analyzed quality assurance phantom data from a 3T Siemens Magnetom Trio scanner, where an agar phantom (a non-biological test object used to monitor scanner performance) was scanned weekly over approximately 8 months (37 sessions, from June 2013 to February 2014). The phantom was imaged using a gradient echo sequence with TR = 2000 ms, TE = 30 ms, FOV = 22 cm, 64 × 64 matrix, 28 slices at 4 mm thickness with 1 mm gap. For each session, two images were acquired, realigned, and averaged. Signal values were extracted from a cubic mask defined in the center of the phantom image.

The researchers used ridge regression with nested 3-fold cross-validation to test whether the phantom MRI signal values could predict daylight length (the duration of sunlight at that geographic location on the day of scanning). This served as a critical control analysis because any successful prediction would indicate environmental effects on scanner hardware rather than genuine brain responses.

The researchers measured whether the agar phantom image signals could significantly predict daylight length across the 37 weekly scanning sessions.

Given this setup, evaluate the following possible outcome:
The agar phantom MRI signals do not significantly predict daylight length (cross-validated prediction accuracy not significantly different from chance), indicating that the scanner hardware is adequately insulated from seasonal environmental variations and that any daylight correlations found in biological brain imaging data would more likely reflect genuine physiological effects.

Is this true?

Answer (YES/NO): NO